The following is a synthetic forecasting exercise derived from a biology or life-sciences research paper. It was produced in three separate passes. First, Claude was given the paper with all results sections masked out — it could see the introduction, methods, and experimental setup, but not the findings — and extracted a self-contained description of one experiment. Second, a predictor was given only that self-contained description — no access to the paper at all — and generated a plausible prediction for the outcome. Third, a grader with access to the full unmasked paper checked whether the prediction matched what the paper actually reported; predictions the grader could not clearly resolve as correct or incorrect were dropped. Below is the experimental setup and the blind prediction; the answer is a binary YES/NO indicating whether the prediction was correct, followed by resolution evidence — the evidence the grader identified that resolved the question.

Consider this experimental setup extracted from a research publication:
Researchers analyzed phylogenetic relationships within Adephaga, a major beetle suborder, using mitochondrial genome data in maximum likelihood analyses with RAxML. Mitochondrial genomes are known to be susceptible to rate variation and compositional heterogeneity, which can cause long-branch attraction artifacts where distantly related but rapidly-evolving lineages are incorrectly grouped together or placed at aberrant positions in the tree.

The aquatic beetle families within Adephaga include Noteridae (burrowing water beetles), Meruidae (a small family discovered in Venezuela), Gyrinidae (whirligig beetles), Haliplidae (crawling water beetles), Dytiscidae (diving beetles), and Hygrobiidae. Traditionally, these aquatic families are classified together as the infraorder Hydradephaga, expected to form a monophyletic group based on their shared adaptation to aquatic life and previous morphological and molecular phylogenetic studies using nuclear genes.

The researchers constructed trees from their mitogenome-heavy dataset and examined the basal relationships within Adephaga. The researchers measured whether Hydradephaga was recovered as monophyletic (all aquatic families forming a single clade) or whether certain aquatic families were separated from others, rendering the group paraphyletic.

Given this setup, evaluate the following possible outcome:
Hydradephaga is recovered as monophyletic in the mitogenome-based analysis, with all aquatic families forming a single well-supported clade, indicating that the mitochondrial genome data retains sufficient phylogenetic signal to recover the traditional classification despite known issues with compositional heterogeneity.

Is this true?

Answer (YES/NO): NO